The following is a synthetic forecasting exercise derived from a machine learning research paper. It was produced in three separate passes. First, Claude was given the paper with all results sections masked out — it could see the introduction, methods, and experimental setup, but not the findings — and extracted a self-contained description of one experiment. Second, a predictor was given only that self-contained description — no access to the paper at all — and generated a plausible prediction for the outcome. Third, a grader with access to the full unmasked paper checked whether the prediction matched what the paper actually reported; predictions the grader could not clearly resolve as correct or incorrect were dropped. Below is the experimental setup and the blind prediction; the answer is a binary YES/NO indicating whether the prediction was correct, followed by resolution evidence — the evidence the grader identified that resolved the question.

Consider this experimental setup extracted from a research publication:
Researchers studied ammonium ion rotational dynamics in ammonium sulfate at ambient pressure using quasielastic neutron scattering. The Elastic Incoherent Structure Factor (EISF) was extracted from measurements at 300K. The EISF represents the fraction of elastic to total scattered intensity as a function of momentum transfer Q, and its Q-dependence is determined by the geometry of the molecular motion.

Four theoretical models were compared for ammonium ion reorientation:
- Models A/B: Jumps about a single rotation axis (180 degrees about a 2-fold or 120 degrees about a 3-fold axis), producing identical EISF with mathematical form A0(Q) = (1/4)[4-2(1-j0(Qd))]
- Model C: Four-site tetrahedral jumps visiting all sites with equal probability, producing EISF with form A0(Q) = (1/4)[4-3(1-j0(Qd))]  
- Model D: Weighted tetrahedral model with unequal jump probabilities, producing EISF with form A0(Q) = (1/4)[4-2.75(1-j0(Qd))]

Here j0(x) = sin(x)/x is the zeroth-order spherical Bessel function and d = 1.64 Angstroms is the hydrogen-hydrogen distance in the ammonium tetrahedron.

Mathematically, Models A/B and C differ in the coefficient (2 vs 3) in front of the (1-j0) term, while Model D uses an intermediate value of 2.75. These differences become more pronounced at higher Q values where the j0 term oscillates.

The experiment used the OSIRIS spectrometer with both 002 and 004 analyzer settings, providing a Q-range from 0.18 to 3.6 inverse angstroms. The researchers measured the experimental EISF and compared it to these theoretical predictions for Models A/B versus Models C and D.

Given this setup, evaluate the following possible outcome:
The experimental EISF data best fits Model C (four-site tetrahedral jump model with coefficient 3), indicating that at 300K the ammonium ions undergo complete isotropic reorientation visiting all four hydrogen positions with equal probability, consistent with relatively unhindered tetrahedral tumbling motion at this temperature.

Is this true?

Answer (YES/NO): YES